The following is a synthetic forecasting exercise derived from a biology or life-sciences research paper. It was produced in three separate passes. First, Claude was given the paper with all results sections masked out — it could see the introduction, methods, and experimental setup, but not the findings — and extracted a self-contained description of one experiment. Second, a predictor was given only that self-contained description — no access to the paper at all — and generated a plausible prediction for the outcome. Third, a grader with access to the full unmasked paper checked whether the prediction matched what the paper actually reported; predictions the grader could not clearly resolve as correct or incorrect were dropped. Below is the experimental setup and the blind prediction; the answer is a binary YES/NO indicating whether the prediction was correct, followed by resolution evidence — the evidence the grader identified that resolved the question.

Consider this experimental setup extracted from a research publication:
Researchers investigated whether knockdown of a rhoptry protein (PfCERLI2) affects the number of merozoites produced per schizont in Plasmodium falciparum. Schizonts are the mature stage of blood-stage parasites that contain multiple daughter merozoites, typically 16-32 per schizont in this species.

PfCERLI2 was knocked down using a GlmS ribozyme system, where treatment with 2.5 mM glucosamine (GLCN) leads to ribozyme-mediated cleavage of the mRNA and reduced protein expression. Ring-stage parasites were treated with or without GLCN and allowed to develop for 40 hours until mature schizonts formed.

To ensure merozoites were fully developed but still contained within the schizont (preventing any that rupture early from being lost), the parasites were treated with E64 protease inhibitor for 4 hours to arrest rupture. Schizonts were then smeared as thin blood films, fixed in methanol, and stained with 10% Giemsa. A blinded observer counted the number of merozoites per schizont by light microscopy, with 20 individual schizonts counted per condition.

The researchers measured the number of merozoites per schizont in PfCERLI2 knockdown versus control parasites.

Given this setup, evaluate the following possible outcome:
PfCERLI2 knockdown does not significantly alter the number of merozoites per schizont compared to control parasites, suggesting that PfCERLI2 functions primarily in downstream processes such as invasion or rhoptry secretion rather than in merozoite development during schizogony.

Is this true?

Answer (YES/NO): YES